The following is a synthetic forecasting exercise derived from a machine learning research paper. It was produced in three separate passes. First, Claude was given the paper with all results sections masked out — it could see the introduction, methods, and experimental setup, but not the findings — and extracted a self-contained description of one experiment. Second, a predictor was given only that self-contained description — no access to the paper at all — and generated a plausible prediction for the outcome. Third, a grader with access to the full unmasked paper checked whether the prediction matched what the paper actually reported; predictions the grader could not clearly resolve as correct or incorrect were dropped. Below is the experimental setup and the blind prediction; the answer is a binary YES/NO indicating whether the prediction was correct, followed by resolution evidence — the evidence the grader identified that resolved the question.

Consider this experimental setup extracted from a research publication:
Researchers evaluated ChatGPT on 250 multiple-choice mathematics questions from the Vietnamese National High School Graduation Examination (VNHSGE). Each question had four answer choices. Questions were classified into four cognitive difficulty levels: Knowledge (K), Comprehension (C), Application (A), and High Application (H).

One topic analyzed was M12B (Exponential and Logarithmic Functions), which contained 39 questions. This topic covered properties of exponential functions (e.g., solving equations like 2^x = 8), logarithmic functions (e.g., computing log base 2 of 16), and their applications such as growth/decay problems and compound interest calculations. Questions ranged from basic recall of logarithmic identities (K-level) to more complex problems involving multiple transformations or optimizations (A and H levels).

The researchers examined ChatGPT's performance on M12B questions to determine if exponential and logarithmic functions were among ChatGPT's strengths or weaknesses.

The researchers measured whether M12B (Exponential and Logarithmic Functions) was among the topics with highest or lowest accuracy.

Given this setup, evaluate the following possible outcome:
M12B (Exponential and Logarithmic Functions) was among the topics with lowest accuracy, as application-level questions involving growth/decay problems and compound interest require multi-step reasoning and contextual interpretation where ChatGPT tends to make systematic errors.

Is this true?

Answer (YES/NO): NO